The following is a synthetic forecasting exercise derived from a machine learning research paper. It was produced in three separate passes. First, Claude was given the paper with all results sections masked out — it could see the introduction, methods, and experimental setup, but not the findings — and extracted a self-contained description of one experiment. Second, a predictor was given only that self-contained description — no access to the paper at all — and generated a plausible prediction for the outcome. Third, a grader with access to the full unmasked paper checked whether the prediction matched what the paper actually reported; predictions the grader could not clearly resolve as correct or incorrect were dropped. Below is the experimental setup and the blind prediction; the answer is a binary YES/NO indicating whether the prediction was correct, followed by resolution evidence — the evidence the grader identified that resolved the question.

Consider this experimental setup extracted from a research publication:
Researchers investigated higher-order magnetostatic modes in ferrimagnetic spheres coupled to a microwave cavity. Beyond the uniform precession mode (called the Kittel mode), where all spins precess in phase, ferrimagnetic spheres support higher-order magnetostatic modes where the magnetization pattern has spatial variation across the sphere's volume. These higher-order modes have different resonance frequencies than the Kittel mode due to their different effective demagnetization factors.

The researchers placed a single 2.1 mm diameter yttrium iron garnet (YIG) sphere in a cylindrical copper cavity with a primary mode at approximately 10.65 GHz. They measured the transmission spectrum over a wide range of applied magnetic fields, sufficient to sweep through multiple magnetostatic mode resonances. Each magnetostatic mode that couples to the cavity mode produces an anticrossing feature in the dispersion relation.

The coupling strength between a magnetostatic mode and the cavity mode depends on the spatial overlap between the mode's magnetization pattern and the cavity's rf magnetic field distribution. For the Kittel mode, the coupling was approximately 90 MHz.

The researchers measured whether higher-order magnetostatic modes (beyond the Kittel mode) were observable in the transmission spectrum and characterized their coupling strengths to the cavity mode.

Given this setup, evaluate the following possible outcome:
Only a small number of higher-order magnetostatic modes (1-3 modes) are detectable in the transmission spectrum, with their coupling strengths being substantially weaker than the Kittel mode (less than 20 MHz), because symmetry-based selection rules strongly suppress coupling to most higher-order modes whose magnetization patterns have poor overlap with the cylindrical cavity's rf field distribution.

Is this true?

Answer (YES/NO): NO